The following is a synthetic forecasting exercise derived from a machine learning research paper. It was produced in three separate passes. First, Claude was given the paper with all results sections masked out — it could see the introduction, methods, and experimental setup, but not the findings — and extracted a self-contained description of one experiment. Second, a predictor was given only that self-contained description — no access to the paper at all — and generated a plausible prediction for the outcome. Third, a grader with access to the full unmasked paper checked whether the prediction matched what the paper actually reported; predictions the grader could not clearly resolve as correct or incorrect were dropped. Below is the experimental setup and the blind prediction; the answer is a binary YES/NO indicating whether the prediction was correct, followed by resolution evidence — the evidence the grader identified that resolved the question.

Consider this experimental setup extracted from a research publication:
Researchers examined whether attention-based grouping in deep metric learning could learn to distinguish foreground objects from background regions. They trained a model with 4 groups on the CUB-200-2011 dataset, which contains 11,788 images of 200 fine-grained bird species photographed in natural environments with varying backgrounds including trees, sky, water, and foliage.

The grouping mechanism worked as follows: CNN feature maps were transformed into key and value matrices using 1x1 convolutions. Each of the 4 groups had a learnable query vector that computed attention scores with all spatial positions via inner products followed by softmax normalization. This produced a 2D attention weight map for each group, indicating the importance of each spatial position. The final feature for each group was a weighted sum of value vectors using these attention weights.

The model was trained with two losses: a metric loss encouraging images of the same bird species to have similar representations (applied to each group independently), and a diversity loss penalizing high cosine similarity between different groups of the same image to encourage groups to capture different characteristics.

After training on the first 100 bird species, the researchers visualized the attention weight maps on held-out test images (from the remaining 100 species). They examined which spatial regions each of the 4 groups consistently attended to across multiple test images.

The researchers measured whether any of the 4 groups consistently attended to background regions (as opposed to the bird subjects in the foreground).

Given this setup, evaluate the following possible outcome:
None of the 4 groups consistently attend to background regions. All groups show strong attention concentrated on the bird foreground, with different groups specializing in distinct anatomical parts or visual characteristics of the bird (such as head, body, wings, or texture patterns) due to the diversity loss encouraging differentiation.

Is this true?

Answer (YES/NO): NO